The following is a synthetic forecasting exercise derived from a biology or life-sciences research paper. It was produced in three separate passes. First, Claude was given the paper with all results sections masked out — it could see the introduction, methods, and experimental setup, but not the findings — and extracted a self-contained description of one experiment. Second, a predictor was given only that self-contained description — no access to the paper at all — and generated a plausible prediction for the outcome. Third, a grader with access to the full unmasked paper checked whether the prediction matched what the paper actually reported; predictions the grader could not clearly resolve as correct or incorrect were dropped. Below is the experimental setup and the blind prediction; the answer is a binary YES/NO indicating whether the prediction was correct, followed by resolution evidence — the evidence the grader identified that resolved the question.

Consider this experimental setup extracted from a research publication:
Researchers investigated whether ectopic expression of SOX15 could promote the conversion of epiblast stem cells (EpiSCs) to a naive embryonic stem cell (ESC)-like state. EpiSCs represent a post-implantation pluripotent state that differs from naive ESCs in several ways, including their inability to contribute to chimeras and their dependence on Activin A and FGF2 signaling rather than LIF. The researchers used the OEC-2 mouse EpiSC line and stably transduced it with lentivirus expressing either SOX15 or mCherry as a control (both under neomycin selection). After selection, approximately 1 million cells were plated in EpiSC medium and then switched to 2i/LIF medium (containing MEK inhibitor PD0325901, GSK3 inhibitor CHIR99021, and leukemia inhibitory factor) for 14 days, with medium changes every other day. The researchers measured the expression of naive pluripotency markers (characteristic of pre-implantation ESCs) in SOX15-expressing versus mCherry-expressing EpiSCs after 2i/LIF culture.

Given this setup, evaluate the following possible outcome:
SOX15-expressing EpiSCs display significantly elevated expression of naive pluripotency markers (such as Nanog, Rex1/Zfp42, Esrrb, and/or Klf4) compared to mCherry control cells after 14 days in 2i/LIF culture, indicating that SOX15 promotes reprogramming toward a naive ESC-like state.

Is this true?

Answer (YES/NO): YES